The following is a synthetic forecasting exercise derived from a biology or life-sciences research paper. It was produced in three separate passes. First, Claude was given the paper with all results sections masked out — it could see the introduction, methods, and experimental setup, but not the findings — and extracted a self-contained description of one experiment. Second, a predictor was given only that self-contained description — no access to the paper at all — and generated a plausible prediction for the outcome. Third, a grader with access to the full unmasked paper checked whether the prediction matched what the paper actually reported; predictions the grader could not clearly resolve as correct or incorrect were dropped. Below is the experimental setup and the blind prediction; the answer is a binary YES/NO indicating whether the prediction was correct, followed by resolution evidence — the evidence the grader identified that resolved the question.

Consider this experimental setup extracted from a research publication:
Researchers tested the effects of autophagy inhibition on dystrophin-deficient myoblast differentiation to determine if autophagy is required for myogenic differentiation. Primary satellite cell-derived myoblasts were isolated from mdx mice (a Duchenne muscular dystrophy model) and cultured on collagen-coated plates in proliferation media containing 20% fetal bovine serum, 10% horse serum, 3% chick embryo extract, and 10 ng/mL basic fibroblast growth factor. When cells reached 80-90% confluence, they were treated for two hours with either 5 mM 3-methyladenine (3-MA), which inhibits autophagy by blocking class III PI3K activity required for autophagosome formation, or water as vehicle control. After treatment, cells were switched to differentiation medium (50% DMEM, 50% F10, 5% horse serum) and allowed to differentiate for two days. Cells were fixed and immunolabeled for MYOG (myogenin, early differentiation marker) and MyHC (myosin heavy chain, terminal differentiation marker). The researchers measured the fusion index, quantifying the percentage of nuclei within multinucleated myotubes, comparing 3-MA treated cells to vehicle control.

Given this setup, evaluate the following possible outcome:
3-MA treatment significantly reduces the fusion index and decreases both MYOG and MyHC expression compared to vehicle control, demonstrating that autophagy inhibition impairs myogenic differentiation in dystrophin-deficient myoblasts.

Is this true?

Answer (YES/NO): NO